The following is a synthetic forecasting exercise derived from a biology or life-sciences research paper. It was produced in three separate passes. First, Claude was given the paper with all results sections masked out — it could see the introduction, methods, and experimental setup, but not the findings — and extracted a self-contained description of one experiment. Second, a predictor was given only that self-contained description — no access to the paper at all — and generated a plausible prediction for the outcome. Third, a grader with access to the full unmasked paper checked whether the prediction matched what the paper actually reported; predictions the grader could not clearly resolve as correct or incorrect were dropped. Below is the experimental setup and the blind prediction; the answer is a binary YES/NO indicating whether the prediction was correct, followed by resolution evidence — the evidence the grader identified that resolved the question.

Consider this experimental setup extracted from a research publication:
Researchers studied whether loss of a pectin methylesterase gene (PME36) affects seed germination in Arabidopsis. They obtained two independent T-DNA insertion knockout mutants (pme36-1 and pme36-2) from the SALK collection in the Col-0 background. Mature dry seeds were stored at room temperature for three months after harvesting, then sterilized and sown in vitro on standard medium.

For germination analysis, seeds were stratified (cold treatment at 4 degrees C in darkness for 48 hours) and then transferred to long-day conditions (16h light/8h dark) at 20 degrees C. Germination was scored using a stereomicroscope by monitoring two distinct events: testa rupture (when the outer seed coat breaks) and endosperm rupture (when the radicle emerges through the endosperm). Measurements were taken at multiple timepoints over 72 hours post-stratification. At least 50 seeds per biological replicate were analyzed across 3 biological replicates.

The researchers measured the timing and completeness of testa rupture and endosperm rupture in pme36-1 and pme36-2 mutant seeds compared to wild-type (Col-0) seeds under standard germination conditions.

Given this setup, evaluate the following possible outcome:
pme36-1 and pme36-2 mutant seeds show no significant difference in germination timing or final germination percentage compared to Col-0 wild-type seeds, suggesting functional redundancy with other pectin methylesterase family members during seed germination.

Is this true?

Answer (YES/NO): NO